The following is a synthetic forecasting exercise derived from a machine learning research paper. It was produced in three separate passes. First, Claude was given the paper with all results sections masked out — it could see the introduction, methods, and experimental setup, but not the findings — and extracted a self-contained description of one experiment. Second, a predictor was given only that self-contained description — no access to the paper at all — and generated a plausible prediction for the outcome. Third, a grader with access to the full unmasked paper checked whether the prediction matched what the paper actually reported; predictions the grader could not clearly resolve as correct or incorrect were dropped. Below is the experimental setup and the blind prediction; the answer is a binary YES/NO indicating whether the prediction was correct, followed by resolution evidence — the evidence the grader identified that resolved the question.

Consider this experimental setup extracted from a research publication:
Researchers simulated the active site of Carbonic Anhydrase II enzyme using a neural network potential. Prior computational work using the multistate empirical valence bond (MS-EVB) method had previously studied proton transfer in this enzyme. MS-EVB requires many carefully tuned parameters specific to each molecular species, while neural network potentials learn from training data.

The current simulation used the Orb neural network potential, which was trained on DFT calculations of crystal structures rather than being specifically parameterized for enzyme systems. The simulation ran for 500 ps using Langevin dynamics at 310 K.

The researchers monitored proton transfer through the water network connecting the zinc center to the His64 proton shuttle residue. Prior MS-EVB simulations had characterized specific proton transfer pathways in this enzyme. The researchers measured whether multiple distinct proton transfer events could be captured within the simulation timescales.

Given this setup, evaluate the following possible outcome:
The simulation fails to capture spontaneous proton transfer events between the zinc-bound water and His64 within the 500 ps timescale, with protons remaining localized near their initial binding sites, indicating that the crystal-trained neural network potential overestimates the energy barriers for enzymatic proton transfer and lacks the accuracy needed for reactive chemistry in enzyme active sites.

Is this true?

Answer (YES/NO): NO